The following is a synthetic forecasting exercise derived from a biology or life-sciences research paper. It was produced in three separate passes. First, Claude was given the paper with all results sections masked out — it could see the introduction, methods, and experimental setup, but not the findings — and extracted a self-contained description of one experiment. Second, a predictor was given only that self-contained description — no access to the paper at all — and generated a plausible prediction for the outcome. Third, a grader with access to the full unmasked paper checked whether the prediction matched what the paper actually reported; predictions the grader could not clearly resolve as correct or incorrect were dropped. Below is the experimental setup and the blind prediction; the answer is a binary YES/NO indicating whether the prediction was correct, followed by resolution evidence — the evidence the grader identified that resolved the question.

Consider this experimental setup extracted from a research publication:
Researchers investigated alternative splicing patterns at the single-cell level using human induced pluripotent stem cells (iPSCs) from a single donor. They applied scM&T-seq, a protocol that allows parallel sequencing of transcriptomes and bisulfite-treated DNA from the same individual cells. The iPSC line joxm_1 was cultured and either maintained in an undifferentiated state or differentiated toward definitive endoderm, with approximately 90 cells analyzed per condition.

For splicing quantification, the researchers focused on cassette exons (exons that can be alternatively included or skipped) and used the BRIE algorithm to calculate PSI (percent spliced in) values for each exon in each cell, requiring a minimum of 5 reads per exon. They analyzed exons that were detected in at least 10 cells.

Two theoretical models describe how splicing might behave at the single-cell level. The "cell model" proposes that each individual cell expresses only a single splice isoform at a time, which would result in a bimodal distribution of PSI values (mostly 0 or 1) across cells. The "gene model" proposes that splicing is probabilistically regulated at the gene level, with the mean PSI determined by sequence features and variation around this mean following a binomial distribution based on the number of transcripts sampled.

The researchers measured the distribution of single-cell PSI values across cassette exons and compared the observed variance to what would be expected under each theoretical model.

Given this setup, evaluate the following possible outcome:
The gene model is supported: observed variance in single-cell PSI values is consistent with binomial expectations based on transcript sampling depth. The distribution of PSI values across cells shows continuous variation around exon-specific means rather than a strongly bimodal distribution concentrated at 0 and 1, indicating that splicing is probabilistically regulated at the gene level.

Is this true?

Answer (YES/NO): NO